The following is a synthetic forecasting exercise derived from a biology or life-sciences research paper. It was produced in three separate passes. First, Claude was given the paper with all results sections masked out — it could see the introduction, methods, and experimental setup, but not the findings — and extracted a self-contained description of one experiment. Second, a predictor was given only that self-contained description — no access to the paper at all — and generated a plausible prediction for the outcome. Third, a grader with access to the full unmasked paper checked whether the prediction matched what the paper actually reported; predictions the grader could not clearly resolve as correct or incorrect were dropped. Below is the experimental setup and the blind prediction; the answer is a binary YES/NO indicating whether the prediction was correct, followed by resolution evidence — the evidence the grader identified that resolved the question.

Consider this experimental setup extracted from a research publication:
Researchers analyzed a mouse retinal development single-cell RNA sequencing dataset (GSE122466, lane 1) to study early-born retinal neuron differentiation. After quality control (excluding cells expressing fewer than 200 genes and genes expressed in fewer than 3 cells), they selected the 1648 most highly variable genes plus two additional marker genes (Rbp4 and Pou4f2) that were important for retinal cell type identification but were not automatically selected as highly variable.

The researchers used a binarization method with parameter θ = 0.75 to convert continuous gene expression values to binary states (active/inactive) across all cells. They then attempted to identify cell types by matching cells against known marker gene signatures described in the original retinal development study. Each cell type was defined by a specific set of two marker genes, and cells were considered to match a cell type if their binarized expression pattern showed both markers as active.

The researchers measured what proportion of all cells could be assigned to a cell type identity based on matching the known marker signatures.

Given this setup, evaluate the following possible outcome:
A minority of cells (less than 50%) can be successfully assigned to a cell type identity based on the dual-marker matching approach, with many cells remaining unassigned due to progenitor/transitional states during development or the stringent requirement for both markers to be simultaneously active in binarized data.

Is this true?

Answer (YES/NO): YES